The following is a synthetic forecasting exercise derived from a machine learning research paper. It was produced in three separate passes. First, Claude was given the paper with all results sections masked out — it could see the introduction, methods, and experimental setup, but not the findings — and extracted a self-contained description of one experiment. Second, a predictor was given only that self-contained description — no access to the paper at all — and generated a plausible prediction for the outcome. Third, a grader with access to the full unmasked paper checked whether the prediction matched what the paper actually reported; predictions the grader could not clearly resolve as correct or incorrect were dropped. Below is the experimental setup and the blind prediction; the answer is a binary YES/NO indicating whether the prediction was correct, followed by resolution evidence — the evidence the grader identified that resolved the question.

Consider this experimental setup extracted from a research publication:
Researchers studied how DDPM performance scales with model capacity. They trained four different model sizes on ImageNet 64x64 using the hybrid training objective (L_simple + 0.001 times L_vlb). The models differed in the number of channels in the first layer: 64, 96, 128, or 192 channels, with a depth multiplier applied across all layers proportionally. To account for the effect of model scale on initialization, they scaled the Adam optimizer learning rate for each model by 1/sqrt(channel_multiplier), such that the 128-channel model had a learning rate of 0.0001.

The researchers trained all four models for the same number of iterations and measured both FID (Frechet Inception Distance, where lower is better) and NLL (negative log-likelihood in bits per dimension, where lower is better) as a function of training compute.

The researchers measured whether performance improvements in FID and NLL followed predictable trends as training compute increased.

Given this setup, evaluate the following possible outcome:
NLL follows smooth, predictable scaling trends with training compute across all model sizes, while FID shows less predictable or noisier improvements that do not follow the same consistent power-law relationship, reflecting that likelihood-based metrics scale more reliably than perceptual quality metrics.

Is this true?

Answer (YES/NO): NO